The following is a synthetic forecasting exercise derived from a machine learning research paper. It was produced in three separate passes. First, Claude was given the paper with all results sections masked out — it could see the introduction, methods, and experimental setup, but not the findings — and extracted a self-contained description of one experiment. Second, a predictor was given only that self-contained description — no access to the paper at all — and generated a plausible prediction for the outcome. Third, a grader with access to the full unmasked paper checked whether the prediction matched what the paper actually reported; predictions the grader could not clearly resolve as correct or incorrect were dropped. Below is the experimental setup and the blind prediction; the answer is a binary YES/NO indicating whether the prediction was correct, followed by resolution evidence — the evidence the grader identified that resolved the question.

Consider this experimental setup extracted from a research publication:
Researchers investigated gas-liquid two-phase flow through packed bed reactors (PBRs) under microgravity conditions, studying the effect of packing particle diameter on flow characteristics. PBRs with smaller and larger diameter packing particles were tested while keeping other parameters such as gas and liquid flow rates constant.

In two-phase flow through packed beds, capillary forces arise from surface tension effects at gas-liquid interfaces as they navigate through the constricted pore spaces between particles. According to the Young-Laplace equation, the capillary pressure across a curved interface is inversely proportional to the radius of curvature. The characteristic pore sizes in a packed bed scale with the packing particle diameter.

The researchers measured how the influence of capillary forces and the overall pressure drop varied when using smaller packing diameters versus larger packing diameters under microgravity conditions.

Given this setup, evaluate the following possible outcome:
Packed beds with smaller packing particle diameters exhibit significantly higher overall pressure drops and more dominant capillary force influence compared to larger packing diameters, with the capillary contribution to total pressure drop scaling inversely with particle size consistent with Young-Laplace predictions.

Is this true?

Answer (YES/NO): YES